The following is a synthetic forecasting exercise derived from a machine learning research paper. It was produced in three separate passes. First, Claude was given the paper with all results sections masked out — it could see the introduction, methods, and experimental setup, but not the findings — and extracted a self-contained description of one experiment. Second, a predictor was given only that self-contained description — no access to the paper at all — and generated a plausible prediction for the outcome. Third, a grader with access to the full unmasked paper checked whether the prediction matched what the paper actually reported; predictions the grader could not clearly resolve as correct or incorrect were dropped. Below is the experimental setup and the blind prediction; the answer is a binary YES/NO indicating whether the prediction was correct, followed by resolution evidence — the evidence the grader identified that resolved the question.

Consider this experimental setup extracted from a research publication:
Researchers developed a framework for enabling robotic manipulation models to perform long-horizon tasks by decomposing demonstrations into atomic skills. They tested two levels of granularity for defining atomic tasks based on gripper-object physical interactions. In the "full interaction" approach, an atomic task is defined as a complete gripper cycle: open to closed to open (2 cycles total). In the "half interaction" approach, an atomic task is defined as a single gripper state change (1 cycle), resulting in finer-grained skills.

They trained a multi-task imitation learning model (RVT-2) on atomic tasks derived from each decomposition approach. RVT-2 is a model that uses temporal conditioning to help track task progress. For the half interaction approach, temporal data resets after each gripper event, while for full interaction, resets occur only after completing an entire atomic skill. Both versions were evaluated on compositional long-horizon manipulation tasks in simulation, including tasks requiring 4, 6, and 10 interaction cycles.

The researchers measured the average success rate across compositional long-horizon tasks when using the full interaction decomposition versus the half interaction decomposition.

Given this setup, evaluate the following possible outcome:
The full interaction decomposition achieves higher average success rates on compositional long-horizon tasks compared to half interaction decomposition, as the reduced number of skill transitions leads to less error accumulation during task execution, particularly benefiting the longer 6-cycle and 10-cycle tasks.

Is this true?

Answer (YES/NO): NO